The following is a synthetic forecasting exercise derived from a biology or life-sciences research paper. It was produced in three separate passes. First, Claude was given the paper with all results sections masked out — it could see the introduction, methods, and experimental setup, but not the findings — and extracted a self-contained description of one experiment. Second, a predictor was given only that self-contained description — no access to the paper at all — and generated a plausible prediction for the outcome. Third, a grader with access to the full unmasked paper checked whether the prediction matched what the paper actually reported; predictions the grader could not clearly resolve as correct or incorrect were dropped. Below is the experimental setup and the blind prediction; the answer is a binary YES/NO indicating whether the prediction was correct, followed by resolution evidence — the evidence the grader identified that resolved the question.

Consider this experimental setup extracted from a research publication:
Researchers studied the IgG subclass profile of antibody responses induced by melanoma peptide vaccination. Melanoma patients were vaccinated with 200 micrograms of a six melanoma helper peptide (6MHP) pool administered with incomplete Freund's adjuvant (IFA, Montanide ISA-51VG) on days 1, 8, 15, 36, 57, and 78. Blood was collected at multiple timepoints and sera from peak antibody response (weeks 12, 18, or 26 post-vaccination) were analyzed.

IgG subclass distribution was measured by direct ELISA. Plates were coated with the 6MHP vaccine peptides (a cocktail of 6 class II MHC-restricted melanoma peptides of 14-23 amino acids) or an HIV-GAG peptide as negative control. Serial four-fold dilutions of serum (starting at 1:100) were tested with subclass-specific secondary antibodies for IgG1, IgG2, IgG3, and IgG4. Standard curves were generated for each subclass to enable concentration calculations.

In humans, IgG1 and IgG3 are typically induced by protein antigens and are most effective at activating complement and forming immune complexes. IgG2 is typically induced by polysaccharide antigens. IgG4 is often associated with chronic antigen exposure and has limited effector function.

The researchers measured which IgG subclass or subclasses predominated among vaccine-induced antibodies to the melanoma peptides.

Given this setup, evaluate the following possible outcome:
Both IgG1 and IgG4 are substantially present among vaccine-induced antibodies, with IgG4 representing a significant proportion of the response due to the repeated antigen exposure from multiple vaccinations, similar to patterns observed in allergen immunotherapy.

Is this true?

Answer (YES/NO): NO